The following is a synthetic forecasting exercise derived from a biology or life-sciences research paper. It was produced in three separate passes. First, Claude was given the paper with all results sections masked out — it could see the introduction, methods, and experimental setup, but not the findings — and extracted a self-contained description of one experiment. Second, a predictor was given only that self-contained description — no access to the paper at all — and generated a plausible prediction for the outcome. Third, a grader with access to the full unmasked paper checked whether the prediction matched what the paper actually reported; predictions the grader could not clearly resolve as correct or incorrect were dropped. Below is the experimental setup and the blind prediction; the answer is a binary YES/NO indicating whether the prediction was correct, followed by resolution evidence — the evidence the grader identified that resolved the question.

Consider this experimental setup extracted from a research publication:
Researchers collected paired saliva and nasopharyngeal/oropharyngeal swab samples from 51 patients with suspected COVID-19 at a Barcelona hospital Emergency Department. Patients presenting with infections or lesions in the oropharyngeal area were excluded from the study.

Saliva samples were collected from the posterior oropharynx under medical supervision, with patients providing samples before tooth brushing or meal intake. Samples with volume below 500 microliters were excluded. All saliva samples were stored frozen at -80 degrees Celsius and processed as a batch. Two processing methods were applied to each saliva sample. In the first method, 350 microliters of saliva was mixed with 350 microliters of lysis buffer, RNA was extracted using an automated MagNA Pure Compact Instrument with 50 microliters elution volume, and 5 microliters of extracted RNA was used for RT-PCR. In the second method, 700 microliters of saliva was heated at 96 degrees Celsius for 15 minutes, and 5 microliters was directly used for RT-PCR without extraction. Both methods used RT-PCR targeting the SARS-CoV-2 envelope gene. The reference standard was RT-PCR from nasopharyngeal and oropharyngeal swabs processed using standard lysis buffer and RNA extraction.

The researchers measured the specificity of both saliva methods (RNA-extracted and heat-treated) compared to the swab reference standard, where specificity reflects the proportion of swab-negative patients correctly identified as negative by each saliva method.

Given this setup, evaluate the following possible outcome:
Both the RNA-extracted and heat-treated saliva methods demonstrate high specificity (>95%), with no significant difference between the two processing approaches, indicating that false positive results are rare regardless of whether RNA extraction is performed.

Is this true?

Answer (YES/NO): NO